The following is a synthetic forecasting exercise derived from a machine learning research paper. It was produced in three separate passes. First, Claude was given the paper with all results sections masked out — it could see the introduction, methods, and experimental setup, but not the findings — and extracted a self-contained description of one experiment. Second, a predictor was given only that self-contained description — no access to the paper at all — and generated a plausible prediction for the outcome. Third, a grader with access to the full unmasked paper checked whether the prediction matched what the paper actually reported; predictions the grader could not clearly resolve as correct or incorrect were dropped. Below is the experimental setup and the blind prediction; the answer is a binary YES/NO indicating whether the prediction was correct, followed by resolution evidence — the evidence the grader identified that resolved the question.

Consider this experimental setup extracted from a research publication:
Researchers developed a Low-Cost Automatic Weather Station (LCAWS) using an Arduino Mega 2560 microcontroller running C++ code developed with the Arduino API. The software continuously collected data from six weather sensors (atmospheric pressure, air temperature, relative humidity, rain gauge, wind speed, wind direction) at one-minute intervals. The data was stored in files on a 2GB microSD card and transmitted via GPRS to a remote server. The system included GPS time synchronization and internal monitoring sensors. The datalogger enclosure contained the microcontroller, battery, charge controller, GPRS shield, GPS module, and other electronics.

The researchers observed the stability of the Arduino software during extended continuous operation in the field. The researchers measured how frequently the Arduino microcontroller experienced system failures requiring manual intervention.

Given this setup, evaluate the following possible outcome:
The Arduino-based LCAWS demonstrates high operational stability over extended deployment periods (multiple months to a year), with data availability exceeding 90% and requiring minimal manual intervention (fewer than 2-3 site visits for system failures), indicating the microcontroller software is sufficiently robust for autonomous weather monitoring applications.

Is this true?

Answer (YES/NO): NO